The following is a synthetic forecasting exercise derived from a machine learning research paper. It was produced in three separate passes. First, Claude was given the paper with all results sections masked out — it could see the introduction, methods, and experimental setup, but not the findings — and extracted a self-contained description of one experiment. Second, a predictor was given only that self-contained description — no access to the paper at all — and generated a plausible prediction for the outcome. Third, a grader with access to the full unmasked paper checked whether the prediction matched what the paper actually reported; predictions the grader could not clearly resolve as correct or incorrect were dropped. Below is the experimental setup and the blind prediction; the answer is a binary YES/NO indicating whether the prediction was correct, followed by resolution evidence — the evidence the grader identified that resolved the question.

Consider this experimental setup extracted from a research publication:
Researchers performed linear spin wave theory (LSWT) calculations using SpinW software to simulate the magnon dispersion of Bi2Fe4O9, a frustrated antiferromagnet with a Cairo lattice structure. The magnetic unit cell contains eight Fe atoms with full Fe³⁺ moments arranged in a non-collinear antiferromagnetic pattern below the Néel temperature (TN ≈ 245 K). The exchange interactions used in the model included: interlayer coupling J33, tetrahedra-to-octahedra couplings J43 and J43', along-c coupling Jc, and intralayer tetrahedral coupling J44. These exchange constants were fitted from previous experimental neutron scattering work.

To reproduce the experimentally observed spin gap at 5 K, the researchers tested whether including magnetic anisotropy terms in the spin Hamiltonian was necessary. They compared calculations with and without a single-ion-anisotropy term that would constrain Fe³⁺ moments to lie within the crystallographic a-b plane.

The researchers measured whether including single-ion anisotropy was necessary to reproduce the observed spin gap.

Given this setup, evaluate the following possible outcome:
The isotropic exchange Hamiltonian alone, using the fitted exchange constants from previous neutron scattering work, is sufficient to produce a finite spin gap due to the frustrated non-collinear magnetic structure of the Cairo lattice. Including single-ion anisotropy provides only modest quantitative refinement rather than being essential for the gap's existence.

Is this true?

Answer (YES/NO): NO